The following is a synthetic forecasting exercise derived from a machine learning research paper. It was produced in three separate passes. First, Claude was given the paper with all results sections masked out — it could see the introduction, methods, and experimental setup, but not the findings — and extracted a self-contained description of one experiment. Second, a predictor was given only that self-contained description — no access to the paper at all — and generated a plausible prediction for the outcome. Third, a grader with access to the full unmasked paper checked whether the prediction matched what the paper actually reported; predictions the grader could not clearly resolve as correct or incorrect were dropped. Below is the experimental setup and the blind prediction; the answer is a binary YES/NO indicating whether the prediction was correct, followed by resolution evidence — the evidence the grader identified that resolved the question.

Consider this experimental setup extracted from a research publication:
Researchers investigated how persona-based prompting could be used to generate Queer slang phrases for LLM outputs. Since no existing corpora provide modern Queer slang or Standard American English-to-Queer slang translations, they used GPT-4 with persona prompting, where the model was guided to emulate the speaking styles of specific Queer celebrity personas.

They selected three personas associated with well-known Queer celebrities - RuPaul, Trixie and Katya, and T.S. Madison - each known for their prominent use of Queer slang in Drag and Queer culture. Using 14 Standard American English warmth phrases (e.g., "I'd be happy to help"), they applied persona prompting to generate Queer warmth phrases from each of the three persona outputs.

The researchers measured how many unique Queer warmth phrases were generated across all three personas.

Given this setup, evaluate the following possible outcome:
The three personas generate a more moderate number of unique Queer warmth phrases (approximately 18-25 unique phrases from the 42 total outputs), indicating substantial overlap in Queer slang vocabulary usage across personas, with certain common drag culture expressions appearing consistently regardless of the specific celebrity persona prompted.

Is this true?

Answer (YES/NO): NO